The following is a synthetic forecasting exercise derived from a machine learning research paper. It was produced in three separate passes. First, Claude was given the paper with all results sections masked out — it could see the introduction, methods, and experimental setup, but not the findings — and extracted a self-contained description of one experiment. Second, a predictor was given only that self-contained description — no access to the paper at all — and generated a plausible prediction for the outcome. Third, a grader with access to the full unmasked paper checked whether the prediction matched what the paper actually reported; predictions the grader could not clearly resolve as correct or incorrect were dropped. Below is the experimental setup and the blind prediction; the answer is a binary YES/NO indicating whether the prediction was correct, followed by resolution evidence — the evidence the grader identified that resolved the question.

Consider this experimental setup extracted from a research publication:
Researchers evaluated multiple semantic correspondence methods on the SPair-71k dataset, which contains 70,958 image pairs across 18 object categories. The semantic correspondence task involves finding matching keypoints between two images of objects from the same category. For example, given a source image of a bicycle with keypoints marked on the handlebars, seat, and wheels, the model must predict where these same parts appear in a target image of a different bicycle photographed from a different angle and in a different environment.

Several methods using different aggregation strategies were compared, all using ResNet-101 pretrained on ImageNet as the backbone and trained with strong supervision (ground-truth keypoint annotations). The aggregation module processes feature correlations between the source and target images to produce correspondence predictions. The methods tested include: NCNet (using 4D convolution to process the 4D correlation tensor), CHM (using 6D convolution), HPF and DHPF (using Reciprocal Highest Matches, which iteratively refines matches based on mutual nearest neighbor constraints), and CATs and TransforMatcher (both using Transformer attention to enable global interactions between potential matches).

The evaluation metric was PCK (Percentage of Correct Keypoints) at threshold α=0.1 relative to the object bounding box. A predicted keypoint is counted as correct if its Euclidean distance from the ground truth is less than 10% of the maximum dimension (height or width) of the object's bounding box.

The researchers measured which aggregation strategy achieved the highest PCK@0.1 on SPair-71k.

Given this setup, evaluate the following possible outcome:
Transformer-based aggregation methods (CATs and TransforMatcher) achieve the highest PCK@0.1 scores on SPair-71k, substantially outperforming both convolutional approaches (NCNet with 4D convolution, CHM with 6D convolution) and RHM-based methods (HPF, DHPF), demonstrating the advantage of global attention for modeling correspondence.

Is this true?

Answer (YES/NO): NO